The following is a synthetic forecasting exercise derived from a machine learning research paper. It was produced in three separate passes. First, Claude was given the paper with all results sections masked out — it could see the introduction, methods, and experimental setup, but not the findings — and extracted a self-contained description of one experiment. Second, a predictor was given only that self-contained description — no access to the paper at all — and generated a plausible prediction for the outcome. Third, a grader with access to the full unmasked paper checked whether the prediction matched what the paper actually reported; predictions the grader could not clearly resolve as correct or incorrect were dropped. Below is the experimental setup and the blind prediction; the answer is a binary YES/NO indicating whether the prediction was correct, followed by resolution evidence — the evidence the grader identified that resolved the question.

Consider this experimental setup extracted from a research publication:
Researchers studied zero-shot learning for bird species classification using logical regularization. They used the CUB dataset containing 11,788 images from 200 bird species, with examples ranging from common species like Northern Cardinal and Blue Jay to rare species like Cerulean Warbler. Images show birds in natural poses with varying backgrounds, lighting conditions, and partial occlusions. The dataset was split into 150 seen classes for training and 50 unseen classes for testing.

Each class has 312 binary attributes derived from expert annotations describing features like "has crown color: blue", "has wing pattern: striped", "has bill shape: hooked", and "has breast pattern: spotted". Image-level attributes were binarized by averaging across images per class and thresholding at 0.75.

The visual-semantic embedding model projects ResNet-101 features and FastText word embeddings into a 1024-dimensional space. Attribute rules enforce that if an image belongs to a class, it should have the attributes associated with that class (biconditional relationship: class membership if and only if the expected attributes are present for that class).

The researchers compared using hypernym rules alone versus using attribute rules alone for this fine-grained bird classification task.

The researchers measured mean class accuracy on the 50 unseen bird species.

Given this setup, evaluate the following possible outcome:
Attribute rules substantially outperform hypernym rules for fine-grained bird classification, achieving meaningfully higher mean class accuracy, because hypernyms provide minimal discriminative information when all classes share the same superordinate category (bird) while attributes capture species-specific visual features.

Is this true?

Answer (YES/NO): NO